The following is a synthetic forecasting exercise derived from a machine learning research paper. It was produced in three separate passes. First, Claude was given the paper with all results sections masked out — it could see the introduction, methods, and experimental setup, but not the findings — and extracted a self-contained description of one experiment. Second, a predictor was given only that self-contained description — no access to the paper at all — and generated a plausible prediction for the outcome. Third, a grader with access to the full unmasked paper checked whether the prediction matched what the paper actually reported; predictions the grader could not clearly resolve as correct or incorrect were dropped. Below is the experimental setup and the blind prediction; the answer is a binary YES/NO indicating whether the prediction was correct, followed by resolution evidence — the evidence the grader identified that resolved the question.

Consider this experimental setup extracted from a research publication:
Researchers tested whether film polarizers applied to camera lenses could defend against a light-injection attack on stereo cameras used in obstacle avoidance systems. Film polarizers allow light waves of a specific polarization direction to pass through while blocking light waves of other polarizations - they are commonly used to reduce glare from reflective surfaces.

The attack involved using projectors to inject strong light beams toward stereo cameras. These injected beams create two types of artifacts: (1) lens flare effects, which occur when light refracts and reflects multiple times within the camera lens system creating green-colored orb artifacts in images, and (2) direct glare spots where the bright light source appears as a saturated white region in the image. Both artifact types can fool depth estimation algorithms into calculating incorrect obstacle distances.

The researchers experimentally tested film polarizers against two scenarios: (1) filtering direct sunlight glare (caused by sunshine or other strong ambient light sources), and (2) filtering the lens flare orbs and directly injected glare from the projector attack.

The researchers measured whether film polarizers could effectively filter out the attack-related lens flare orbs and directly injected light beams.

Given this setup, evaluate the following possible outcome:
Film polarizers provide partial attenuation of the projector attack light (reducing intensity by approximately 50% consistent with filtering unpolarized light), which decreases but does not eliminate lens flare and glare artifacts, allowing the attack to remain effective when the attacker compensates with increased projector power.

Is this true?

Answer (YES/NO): NO